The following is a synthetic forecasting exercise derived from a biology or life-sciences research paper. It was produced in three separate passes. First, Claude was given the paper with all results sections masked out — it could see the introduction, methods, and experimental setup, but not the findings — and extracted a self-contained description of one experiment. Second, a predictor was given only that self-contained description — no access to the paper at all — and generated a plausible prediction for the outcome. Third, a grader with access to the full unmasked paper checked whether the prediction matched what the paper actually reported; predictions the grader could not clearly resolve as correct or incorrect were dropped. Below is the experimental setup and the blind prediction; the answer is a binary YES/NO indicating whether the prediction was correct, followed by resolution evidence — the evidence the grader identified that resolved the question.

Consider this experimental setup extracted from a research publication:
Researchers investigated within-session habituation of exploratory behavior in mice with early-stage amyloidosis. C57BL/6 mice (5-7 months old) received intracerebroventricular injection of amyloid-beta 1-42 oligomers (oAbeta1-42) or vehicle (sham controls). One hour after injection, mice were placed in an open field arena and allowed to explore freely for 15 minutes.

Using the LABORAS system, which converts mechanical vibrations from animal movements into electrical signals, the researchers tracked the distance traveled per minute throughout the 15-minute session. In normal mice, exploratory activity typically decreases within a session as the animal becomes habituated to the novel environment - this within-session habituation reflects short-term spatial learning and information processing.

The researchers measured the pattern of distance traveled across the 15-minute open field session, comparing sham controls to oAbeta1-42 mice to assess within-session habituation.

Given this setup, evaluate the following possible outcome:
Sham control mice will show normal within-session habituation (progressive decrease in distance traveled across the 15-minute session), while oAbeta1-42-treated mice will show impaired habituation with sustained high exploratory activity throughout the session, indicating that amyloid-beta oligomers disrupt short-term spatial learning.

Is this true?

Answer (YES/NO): NO